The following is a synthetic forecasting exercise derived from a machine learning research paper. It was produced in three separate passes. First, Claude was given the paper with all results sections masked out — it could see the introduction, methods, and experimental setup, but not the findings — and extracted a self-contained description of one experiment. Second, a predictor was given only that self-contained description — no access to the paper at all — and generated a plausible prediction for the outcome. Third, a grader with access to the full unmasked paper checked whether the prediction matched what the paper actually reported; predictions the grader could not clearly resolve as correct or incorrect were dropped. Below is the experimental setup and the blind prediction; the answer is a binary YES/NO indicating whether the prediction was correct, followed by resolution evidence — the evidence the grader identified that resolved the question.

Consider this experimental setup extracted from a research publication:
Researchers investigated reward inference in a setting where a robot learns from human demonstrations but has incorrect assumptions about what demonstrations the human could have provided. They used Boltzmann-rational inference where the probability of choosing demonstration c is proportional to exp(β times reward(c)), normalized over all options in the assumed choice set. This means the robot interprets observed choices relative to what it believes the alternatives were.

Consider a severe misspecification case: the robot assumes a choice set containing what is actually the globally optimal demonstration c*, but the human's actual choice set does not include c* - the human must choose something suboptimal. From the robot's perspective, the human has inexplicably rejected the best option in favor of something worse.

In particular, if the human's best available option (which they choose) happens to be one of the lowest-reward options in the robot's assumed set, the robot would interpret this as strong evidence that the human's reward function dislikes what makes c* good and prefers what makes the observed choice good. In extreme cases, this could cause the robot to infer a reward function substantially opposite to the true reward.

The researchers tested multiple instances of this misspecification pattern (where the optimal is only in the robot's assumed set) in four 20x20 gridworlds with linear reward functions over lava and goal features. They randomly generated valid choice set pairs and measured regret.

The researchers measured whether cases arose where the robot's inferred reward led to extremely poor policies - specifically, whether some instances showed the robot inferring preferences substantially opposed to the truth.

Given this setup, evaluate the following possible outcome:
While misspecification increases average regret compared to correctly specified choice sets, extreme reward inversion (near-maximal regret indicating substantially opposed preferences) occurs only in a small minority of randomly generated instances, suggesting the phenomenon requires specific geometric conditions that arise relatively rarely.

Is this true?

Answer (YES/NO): YES